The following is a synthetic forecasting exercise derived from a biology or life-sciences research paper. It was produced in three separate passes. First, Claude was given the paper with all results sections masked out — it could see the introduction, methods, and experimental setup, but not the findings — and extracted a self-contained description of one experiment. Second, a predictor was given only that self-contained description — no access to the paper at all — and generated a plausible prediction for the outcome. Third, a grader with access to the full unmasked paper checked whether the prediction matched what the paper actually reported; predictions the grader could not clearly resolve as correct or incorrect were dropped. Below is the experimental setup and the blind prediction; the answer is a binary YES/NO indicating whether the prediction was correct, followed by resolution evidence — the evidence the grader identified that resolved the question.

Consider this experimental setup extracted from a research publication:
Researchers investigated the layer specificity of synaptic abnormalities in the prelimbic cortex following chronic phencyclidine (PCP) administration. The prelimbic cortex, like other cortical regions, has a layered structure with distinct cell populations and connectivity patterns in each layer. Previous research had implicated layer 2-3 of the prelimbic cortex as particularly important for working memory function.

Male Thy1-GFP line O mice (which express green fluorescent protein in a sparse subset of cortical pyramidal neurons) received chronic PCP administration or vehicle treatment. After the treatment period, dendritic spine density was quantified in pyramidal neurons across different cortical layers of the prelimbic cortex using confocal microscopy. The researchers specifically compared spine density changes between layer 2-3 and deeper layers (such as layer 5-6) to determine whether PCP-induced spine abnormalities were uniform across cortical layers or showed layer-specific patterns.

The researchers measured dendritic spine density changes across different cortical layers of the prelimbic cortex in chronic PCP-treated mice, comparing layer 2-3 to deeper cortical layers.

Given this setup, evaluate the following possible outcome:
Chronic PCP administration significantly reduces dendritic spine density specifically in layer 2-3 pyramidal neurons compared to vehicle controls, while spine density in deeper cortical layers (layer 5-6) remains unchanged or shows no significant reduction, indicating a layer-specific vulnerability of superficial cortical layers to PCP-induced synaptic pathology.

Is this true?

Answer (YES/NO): YES